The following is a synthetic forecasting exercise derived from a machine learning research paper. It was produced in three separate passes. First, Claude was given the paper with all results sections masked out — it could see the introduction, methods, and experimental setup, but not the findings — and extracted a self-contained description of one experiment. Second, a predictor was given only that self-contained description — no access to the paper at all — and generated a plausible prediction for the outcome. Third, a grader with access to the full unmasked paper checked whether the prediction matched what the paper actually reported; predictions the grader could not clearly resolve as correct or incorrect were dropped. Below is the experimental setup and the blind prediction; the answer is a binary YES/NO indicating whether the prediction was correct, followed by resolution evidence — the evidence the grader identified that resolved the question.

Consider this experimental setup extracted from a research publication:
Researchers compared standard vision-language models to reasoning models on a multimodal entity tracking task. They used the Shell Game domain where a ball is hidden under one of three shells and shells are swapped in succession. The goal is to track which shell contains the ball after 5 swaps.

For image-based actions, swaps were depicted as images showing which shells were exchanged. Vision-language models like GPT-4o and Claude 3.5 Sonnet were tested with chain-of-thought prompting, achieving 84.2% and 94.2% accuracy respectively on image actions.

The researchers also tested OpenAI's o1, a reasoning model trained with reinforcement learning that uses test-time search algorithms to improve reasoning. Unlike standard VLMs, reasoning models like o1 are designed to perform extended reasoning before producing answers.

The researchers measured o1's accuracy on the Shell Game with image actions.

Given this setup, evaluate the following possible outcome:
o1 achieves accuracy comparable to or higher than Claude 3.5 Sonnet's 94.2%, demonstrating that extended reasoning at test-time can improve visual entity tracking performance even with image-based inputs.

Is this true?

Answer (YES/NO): YES